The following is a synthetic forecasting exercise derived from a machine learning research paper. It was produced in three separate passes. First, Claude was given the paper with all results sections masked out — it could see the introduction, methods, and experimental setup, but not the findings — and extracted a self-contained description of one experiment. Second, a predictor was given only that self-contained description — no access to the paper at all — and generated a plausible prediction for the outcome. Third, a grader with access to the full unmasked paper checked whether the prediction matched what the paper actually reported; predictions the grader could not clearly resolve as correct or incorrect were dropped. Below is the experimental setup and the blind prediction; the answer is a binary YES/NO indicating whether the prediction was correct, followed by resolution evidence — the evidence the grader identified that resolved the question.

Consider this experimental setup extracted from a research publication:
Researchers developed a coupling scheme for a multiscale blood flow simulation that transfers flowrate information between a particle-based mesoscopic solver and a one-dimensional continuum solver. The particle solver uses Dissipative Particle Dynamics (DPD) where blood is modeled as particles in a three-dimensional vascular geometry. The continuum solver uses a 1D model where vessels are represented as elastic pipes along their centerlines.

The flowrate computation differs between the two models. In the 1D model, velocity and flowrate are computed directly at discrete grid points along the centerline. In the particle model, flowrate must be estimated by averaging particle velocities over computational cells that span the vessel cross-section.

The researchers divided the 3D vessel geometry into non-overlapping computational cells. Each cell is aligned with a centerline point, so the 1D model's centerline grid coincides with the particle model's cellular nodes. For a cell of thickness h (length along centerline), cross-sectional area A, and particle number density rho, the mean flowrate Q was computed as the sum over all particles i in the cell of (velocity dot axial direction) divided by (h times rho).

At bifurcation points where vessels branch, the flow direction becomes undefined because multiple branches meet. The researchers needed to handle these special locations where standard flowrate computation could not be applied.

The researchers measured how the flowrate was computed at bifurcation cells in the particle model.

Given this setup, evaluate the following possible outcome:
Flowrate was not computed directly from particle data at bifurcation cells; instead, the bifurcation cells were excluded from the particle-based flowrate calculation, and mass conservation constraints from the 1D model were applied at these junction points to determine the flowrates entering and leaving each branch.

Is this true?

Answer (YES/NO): NO